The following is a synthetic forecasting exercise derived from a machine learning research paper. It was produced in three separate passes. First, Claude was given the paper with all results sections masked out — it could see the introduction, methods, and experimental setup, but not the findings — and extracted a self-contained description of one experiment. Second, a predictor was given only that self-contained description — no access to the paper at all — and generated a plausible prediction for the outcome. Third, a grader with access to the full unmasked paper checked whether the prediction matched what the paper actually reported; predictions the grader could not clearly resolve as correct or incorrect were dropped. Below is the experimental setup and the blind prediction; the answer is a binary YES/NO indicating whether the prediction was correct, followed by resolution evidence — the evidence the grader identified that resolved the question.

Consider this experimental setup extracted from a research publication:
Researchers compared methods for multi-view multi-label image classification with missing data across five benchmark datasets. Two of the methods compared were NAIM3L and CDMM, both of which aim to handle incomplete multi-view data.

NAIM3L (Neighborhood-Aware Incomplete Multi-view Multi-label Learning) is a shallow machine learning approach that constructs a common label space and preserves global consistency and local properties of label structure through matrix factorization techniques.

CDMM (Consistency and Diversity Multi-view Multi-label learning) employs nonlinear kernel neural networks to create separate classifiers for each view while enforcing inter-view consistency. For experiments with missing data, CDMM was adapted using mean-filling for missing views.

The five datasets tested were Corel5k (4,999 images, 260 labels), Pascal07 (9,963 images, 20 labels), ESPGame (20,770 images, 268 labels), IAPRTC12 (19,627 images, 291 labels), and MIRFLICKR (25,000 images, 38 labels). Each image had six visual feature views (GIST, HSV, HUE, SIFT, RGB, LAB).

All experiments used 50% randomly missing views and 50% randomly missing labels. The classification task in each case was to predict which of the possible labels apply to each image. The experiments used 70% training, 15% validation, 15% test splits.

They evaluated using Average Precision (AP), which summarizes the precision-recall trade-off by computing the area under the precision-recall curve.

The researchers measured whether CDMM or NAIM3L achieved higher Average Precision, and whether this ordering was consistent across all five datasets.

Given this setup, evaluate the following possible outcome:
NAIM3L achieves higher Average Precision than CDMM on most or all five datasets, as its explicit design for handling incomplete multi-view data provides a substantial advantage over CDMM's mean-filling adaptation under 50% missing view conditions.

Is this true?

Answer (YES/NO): NO